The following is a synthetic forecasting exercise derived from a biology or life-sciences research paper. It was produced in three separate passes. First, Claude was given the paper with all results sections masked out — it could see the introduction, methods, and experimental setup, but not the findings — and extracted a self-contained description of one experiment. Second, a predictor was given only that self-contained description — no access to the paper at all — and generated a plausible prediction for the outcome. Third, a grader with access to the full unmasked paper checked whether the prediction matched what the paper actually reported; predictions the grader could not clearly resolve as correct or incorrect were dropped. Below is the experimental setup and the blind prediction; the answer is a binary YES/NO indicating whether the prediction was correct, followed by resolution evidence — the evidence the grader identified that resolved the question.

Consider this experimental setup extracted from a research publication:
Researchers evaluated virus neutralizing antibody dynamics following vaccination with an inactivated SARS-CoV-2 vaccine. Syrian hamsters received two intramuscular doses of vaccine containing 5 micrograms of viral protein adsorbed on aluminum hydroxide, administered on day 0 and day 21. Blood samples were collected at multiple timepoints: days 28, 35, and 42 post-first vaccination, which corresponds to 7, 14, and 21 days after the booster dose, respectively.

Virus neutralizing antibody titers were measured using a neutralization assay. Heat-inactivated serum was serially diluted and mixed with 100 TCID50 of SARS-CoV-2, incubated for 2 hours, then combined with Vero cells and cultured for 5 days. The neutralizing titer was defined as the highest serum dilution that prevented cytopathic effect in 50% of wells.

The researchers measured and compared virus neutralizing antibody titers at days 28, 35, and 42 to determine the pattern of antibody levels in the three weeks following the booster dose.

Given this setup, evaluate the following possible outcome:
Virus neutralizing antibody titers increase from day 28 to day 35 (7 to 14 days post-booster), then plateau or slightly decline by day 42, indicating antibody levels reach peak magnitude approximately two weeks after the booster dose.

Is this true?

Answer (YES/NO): YES